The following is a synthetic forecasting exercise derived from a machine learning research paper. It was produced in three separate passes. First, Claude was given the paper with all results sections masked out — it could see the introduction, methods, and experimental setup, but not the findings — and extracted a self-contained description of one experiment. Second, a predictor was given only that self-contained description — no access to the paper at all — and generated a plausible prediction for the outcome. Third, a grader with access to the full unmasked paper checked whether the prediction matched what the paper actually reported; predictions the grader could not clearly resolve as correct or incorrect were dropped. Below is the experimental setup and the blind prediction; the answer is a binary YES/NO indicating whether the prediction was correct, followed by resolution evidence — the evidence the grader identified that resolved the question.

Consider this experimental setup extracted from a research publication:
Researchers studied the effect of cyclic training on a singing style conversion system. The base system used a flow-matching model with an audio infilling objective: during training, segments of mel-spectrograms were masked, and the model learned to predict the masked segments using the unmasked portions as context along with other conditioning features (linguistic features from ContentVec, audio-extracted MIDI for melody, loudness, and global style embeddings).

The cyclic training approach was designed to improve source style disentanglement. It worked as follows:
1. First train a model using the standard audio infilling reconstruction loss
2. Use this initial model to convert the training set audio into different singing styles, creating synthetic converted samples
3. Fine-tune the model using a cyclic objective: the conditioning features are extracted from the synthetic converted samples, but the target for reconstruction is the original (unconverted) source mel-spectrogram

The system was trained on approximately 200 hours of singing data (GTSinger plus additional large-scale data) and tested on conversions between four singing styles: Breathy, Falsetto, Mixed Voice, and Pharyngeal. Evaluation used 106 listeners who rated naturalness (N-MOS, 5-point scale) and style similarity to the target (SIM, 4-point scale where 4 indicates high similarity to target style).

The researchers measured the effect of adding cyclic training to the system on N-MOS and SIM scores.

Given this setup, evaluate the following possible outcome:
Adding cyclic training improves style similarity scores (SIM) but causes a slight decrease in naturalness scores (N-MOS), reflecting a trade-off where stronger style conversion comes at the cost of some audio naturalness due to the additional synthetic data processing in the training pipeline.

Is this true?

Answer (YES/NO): NO